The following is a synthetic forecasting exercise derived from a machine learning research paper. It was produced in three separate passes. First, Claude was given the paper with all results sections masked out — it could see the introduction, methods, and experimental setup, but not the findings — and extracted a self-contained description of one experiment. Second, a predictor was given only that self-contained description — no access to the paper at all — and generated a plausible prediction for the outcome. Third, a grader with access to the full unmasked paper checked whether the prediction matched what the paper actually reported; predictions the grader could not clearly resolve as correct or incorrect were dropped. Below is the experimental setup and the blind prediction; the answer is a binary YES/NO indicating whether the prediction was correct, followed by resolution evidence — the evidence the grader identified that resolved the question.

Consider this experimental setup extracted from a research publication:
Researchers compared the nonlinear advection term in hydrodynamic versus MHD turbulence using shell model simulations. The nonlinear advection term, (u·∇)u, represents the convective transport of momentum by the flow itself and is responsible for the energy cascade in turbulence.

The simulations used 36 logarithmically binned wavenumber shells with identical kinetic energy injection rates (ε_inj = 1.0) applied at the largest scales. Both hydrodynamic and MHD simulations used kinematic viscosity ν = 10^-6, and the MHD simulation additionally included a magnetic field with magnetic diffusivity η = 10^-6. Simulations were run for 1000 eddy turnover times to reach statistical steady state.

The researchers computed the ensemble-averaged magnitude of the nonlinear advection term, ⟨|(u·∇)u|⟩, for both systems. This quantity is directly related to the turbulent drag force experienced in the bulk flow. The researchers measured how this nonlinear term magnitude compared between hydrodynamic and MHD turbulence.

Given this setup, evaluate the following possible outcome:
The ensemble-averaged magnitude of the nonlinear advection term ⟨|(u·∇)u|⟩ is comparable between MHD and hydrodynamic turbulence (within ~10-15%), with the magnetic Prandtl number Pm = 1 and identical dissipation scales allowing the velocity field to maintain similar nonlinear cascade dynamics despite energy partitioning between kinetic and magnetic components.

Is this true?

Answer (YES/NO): NO